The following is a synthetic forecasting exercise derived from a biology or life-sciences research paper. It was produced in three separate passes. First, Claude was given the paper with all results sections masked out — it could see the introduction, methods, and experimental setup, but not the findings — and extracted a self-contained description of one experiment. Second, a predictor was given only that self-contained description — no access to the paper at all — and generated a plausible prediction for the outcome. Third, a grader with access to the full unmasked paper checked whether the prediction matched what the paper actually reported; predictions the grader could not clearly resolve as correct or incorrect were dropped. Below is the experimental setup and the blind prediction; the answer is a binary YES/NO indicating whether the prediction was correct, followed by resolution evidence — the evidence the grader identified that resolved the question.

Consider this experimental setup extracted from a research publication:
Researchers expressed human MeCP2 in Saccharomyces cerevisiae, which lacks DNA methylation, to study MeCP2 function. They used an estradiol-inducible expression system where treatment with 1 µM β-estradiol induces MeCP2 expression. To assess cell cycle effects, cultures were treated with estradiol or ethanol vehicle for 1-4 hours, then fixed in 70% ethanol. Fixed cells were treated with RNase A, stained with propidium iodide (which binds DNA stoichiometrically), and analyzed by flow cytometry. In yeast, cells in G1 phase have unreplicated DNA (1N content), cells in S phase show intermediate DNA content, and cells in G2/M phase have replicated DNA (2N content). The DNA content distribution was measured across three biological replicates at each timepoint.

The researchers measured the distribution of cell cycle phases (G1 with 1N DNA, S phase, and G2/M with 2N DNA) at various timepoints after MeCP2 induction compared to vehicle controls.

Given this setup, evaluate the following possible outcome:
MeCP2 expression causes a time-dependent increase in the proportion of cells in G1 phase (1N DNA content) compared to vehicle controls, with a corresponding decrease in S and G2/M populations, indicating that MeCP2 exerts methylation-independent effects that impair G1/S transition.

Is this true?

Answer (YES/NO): YES